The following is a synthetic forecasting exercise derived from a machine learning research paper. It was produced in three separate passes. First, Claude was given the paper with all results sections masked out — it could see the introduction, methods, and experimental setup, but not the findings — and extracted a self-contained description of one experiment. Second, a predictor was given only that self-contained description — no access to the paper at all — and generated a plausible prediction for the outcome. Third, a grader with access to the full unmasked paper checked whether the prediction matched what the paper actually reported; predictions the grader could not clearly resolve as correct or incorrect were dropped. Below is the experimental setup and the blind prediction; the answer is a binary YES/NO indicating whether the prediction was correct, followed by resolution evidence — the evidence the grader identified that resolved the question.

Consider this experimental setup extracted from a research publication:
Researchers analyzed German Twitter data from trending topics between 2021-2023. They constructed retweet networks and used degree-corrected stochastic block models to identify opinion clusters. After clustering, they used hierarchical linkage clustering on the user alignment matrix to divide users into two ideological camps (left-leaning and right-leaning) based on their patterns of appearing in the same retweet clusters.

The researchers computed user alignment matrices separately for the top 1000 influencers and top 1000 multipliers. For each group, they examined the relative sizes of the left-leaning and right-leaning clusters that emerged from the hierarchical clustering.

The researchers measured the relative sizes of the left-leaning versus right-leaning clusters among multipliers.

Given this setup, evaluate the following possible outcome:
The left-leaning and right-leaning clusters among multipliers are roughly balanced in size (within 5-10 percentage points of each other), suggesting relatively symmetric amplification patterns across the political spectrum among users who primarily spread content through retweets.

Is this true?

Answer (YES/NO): NO